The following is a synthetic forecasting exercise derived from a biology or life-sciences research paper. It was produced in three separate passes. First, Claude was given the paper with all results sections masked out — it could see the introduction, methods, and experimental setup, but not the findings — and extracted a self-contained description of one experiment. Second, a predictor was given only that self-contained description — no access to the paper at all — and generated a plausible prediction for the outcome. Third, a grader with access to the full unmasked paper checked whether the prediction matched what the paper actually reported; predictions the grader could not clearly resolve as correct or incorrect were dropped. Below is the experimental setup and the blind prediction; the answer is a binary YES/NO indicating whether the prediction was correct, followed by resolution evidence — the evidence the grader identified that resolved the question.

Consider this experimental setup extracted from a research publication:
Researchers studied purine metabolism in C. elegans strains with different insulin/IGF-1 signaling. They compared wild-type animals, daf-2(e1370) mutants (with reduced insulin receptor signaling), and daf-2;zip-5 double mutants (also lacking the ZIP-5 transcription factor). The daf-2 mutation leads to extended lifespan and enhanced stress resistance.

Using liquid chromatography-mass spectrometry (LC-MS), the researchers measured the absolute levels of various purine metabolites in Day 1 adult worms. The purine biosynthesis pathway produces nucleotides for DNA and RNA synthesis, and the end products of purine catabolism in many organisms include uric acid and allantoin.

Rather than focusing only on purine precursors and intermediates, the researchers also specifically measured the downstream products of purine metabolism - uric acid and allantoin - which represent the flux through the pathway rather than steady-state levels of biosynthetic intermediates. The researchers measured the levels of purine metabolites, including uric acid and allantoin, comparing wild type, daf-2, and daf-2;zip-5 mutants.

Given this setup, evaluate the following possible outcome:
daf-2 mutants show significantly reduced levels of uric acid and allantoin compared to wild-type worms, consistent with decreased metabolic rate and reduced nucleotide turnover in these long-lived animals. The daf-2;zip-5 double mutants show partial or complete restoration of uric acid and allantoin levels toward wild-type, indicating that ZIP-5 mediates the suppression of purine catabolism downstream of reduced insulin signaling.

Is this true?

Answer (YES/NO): NO